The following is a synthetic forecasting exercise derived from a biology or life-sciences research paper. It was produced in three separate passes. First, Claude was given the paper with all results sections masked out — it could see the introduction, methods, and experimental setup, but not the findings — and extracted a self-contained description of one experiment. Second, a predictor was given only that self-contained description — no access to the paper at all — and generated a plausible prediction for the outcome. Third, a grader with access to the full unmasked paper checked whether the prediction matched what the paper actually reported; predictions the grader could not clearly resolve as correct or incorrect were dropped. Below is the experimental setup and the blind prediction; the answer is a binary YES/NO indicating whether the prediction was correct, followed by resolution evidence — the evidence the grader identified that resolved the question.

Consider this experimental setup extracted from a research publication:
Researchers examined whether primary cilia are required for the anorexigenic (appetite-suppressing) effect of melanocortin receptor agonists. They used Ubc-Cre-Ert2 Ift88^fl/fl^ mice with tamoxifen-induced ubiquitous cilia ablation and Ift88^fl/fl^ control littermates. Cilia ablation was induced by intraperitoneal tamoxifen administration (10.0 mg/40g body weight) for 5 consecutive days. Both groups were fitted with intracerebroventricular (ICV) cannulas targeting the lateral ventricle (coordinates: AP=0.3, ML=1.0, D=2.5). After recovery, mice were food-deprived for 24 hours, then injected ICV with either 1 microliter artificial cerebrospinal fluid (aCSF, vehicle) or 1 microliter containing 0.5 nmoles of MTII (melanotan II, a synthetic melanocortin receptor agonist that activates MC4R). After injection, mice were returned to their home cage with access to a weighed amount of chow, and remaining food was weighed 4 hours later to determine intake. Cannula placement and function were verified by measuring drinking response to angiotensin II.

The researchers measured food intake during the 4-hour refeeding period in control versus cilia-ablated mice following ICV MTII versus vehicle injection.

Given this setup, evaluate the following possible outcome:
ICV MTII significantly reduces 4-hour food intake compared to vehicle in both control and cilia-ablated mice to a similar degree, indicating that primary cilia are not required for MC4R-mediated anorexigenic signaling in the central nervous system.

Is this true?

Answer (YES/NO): NO